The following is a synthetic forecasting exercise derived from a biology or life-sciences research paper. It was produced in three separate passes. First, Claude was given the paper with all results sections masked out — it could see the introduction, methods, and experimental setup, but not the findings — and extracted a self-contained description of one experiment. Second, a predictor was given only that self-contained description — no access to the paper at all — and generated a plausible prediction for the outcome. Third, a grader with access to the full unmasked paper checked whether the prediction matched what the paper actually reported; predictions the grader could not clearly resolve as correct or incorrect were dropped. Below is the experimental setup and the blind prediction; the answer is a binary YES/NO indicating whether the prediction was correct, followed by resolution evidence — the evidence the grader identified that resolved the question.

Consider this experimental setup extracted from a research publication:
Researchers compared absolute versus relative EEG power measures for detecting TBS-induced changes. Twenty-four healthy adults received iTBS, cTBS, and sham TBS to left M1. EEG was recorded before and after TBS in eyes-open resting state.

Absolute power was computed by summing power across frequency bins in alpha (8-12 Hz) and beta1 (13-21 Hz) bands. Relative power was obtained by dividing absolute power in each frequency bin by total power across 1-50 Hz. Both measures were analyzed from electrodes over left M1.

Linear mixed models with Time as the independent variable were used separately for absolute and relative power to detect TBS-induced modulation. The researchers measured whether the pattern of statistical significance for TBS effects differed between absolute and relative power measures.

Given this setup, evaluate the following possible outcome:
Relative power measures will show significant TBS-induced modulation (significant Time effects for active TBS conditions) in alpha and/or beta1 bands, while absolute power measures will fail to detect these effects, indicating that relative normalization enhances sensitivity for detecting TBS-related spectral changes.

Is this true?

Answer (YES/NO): NO